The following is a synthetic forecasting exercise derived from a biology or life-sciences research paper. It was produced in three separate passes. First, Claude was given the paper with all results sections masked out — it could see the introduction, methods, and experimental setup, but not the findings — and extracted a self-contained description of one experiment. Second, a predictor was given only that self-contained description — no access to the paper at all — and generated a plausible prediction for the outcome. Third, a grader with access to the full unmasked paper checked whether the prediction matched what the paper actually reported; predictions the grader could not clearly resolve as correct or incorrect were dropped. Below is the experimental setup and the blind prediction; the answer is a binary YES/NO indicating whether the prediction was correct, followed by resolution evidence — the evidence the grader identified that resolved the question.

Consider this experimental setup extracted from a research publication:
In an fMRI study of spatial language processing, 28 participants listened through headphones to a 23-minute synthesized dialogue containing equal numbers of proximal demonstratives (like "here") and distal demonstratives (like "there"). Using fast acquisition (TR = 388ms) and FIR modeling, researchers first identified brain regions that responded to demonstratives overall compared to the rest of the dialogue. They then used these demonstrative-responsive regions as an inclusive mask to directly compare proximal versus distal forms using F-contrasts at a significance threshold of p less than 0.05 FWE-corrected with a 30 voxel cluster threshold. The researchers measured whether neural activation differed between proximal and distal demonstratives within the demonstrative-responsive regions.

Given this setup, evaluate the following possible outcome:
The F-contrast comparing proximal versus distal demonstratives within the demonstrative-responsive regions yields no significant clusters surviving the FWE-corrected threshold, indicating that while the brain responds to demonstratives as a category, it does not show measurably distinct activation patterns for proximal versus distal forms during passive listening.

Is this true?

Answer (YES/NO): YES